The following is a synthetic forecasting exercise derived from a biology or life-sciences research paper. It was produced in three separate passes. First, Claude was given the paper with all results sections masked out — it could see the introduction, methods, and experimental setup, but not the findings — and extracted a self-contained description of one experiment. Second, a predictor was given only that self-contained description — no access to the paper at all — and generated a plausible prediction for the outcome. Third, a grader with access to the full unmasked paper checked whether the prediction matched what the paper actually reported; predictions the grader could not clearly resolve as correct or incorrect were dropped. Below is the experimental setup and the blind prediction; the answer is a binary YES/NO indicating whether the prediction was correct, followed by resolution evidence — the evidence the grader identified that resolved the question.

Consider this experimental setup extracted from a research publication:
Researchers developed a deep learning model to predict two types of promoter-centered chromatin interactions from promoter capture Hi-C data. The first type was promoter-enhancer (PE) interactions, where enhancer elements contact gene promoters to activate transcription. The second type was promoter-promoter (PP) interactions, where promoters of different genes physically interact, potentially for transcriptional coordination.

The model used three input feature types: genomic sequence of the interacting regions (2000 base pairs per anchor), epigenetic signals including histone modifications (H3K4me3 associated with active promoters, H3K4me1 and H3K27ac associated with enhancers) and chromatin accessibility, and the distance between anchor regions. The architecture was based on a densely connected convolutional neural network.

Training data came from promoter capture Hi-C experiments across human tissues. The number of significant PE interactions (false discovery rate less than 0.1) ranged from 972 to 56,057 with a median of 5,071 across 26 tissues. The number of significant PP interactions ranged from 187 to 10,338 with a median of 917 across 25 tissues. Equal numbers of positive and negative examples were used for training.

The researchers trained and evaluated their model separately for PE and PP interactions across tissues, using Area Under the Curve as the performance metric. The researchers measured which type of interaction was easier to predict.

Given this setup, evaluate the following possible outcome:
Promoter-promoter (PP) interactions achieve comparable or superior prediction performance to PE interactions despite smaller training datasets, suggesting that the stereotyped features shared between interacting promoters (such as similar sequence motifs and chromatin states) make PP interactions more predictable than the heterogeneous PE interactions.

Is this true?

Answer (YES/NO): YES